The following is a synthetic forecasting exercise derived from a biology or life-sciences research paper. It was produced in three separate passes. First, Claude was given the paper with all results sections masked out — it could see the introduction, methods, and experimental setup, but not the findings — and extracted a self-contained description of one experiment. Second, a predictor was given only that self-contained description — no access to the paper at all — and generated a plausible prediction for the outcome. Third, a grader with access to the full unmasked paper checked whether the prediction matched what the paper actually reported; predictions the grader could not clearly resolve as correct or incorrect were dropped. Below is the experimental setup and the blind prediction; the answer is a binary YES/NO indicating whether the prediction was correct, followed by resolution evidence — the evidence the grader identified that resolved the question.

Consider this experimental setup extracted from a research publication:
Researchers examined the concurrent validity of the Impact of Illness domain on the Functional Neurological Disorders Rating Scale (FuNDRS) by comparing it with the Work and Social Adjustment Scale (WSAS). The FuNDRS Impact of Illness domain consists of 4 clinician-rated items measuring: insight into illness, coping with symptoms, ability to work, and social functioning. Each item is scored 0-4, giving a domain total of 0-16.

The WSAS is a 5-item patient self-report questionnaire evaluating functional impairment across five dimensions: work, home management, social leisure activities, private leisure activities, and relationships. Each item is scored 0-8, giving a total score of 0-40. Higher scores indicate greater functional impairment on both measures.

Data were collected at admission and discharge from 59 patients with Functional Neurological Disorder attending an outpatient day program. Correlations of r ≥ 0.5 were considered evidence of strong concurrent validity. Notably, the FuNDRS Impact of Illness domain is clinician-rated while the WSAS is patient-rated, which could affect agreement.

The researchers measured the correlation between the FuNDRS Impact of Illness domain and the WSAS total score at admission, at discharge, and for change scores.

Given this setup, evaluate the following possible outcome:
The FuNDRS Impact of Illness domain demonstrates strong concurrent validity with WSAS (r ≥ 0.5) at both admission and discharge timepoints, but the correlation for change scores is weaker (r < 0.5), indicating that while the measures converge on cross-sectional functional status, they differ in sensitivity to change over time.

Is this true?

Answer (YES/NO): NO